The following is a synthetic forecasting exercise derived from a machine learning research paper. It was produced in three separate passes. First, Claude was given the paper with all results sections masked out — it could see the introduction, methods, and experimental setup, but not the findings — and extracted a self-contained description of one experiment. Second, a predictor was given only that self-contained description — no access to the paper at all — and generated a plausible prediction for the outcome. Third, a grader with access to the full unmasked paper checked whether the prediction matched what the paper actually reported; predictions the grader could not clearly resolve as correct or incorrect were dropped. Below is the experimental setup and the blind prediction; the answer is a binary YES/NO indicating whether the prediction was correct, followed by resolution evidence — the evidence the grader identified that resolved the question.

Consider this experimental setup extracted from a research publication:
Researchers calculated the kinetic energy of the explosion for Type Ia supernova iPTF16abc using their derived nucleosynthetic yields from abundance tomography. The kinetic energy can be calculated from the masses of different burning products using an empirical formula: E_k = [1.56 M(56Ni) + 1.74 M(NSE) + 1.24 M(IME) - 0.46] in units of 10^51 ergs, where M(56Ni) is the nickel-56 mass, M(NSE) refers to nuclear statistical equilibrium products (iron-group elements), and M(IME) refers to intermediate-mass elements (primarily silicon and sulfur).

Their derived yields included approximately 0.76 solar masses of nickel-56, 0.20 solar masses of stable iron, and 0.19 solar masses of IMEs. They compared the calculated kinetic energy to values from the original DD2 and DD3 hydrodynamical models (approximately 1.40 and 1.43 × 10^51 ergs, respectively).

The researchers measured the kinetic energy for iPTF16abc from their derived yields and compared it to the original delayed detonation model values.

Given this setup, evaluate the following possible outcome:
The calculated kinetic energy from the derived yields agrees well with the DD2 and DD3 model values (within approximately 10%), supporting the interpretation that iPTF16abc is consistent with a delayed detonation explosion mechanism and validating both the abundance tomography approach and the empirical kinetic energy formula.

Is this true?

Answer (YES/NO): NO